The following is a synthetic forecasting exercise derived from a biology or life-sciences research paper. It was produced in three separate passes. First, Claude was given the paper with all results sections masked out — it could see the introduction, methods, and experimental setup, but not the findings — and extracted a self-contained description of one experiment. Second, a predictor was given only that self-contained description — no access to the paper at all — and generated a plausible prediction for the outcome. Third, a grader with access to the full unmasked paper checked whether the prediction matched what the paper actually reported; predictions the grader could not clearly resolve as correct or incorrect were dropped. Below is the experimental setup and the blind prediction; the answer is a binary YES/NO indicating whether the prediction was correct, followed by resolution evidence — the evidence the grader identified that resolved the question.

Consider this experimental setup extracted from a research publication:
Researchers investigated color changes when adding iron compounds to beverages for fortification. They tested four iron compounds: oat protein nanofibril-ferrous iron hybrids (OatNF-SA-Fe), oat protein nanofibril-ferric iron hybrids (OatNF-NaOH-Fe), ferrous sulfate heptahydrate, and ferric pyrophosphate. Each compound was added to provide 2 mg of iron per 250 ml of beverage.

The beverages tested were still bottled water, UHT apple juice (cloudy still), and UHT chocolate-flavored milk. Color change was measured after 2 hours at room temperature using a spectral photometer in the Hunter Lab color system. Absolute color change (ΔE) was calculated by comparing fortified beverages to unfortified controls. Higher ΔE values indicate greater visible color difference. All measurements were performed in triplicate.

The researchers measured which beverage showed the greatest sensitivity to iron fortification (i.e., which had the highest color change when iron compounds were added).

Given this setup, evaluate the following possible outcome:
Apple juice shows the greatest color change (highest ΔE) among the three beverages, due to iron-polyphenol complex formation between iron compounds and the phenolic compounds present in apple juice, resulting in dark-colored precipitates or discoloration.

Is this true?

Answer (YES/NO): NO